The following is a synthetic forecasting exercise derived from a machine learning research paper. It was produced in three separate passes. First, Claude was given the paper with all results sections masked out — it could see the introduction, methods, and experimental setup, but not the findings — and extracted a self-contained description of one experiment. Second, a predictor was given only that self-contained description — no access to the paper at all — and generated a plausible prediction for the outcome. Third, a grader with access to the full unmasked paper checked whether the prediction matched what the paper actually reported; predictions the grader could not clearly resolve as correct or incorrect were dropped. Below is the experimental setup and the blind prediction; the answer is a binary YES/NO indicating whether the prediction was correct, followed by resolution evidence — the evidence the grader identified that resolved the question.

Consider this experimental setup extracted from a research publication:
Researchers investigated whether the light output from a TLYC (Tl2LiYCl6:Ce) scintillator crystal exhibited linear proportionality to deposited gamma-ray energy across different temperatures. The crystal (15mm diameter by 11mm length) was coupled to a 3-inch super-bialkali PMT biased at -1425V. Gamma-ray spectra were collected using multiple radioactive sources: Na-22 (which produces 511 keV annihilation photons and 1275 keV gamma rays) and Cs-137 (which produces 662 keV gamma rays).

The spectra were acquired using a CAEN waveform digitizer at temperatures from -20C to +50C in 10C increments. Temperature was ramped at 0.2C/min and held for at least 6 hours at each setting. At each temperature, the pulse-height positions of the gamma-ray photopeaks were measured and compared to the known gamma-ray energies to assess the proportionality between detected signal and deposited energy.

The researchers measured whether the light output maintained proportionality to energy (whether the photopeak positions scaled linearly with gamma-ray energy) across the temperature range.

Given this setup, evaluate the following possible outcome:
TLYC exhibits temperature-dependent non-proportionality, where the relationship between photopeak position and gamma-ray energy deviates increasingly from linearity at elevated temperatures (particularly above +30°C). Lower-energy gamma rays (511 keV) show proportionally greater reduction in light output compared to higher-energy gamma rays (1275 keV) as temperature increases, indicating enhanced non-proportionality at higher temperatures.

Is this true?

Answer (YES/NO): NO